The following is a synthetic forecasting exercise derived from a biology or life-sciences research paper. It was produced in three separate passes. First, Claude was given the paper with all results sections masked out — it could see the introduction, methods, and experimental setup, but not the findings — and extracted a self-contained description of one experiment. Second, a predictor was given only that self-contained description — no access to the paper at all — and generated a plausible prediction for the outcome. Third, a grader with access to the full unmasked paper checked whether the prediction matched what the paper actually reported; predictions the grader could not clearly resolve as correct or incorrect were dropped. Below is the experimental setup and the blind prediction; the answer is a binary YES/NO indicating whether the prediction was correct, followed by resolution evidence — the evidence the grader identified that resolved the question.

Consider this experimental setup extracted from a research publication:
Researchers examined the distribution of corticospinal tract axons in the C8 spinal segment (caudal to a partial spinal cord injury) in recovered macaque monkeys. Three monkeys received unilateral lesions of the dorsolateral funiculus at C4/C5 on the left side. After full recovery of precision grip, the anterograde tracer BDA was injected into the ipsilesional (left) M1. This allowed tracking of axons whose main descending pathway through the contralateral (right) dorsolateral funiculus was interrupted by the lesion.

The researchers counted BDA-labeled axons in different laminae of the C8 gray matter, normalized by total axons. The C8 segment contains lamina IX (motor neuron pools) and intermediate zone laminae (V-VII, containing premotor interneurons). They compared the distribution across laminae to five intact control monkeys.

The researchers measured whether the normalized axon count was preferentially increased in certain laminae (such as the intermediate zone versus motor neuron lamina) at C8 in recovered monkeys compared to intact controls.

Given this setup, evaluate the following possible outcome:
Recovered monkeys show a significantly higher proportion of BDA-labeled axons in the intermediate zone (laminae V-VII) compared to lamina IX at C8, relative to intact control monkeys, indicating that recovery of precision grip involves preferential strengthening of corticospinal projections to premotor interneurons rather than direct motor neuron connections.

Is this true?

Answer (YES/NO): NO